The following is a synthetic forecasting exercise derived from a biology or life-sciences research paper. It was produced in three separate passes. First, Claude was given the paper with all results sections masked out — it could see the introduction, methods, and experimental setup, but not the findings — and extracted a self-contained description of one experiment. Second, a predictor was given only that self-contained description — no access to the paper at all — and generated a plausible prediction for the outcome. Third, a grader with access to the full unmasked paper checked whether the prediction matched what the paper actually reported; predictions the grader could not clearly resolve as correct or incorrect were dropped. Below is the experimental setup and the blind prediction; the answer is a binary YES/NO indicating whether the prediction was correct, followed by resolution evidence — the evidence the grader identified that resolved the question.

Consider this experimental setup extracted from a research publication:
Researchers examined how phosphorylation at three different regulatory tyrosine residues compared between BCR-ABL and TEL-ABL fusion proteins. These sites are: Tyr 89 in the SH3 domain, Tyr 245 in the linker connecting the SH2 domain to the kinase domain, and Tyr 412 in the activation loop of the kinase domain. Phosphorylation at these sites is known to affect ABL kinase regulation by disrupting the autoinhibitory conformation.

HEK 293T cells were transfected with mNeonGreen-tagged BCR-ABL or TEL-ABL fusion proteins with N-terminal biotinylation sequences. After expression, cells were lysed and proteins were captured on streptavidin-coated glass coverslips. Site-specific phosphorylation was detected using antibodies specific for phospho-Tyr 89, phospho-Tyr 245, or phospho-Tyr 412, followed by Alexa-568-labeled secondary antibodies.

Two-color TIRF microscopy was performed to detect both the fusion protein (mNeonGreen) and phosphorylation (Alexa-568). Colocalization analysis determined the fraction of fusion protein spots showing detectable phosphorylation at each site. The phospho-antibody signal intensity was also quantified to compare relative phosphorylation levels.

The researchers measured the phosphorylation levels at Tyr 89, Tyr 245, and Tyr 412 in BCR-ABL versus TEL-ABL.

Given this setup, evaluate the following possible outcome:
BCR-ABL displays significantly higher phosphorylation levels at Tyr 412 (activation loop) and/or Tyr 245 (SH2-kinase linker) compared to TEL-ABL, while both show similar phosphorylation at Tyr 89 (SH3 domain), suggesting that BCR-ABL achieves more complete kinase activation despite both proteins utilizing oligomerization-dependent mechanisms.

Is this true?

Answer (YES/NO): NO